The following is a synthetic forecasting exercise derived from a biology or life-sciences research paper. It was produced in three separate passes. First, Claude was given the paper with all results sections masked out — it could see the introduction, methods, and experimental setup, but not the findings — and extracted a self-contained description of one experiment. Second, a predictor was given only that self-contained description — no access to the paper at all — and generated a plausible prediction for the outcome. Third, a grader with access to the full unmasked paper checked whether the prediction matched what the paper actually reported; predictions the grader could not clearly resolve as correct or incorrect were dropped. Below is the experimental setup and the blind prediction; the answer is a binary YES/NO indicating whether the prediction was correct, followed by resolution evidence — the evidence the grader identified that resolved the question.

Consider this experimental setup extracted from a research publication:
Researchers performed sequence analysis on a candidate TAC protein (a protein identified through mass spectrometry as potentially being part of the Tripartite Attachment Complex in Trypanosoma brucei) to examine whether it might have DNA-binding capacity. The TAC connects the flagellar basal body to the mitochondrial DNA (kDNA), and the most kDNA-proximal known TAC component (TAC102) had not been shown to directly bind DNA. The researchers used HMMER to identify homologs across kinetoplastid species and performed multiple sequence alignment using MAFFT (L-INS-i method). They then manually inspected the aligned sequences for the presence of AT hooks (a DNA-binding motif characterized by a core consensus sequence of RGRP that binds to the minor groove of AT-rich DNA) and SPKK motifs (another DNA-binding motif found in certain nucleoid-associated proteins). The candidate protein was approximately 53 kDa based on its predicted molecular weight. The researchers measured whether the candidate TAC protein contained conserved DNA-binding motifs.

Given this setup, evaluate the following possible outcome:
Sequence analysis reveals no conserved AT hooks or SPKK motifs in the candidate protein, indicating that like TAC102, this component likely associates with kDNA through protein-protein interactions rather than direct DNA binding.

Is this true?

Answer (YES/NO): NO